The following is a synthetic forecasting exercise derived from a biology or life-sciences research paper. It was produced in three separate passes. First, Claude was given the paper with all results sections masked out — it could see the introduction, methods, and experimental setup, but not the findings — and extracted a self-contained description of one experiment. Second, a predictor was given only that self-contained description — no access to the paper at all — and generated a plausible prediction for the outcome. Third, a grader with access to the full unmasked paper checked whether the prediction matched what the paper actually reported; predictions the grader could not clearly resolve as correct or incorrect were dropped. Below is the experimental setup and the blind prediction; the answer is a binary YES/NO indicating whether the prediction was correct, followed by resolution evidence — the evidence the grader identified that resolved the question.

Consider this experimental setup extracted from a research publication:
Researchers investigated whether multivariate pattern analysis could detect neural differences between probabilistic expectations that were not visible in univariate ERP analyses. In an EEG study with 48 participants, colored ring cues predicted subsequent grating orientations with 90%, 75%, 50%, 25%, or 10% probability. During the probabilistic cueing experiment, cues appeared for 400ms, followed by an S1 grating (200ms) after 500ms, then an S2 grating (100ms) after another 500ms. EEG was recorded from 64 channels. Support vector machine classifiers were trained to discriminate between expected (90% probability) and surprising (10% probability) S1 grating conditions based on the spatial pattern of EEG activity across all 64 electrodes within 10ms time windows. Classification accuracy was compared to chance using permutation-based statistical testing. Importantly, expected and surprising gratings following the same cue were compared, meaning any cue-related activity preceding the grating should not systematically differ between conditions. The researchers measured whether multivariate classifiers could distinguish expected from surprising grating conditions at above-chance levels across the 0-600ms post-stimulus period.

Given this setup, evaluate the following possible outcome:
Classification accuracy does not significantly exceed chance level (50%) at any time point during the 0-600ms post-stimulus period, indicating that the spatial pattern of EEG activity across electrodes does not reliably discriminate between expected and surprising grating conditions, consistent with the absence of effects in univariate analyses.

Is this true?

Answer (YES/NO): YES